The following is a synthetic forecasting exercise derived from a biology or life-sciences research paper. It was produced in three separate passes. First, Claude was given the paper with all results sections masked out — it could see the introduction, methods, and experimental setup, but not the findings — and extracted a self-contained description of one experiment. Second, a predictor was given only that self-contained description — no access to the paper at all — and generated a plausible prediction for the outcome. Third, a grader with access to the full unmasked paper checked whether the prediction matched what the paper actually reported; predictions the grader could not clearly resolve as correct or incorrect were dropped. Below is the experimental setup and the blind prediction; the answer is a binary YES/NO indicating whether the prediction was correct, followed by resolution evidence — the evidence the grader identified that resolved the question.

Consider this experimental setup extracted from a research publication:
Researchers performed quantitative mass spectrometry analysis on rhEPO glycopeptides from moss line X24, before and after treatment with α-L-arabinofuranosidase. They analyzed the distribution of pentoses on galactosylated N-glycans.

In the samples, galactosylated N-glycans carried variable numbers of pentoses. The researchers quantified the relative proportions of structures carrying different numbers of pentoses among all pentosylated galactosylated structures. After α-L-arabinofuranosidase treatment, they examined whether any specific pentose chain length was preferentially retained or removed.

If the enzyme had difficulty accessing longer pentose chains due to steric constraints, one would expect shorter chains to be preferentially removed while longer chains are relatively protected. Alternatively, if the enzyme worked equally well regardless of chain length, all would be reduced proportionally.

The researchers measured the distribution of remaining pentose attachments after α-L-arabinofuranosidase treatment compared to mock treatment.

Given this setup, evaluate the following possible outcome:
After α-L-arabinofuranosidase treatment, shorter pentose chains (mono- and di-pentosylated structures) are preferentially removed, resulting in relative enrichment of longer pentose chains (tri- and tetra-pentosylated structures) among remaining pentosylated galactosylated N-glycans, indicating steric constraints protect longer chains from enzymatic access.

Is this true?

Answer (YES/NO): NO